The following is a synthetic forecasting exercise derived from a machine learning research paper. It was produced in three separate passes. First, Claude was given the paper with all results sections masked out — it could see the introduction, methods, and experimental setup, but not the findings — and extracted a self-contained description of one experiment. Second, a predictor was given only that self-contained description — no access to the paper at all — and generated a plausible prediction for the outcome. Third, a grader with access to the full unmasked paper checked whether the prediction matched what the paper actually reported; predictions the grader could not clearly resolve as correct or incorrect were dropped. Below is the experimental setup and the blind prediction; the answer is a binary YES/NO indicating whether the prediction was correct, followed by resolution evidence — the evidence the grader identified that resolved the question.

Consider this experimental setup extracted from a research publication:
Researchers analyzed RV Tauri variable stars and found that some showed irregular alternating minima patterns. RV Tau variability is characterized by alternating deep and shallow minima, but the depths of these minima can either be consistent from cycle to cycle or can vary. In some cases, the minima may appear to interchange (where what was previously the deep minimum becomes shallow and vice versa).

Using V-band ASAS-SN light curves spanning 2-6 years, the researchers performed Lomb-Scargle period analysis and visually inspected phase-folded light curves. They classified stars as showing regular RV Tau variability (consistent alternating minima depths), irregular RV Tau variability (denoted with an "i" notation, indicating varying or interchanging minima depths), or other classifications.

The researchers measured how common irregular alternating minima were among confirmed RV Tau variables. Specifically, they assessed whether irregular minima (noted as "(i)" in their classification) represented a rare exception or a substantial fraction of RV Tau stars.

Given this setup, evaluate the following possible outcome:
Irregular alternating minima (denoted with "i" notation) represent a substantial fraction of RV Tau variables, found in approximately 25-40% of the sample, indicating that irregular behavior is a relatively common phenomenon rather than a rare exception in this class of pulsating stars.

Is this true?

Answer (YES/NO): NO